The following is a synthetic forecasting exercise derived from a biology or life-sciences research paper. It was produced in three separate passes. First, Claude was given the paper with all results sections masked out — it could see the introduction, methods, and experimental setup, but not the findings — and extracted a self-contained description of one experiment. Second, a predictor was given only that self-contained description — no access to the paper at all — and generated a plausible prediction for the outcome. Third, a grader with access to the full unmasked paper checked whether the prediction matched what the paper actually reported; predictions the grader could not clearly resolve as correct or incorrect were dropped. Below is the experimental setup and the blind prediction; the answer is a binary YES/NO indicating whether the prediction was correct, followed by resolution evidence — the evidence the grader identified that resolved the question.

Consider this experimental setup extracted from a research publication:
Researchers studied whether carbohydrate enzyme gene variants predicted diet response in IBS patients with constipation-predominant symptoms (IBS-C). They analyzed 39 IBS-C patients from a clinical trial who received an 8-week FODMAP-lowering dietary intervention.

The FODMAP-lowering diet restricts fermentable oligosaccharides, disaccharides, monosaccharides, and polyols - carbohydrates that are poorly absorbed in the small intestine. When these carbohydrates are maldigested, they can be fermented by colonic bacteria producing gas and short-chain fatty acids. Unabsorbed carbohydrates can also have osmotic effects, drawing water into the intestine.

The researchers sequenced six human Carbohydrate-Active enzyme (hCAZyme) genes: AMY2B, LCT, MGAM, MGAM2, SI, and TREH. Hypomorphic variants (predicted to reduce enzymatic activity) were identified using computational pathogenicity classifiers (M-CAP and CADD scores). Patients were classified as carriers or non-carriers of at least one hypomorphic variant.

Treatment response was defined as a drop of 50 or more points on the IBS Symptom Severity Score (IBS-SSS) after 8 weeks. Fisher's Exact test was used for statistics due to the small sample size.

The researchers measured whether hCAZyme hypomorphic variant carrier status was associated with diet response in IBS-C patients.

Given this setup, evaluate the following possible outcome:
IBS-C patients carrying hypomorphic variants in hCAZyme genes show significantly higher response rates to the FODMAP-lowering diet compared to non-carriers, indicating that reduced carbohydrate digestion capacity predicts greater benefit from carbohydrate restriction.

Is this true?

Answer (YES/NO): NO